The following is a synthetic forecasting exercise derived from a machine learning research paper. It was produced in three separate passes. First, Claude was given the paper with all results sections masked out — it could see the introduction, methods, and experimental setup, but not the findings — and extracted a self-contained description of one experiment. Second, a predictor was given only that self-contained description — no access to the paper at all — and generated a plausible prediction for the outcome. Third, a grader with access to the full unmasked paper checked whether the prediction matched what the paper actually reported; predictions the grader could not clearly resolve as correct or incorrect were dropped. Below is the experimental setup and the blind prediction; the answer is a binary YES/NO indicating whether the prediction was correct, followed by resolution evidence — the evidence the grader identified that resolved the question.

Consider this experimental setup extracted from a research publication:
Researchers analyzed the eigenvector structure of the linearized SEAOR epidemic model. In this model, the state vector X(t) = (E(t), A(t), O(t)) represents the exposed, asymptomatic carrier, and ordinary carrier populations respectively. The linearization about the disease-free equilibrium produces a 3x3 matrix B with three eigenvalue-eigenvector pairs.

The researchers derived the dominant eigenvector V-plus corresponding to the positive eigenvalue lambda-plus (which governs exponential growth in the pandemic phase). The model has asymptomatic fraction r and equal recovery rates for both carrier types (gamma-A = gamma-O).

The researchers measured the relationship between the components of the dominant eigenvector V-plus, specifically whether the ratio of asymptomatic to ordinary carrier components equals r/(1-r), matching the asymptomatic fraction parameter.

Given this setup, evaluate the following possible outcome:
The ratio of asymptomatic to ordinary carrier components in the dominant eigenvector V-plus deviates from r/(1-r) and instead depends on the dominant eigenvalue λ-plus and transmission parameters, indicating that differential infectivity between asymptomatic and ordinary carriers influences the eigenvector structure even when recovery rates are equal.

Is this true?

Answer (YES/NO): NO